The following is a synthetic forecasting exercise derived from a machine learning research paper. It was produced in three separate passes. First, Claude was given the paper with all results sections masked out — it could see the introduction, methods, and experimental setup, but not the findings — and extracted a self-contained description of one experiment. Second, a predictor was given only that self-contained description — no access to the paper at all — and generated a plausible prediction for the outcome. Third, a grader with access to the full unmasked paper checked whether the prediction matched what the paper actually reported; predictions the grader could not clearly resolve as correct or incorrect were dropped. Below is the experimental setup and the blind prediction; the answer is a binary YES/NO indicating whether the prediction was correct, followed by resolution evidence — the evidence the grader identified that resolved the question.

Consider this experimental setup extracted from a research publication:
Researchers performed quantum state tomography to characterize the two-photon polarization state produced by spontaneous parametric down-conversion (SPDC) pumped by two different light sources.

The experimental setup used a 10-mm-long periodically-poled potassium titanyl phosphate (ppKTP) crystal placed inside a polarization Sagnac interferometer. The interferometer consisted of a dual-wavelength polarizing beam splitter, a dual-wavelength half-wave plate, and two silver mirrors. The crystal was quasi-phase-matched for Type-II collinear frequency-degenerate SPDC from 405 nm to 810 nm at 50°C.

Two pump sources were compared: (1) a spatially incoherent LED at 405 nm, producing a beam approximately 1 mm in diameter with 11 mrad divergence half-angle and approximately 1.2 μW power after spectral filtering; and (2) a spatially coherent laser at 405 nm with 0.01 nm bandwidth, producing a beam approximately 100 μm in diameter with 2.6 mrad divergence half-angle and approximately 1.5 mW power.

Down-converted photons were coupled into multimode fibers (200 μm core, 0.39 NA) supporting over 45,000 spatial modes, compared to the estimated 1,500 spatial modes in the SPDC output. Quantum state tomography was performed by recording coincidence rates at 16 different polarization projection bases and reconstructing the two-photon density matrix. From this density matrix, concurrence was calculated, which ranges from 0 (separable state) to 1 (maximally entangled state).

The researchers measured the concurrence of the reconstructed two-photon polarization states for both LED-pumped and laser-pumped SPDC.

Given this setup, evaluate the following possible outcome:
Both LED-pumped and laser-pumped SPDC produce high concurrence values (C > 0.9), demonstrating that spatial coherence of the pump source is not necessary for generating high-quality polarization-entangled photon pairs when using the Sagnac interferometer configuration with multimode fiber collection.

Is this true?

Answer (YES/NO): NO